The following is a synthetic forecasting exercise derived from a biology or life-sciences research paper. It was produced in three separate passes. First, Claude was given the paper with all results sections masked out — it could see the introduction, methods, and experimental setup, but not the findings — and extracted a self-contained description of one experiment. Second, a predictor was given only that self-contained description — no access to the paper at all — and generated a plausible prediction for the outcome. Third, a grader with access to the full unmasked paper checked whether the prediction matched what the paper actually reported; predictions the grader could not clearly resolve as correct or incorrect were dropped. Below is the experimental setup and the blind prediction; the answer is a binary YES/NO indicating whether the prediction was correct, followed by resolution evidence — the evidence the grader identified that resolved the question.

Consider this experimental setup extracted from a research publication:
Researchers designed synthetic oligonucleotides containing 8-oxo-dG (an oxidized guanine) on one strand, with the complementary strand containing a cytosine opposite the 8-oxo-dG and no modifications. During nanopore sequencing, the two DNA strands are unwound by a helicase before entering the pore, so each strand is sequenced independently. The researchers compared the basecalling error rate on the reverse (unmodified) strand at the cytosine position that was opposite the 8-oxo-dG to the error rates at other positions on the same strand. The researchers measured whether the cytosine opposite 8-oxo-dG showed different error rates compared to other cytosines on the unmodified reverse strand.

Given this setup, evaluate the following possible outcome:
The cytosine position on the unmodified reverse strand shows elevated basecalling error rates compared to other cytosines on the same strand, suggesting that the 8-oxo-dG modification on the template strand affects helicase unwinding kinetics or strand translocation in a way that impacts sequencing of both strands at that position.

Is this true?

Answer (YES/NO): YES